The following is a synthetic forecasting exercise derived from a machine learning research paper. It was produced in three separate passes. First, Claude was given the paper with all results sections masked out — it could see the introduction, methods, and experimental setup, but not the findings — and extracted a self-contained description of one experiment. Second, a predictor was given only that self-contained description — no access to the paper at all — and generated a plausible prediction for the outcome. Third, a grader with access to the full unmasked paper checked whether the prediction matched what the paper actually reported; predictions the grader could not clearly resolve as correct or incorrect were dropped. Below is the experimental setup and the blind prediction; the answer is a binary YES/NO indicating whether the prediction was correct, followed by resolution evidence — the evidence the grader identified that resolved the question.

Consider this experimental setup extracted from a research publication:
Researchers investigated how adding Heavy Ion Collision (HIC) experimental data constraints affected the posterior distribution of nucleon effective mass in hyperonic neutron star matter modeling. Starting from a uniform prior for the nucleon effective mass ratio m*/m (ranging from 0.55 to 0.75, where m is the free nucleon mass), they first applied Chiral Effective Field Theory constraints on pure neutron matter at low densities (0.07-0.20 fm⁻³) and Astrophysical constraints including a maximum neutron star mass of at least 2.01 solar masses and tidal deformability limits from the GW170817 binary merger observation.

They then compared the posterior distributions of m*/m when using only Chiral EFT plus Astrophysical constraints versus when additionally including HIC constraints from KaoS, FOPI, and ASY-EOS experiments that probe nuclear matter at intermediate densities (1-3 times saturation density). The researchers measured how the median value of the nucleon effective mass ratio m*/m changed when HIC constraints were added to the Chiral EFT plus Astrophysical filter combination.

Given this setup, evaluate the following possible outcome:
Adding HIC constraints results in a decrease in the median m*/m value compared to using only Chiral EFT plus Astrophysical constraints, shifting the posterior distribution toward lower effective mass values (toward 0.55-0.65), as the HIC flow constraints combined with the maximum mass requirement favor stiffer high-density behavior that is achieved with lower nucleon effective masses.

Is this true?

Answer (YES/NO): NO